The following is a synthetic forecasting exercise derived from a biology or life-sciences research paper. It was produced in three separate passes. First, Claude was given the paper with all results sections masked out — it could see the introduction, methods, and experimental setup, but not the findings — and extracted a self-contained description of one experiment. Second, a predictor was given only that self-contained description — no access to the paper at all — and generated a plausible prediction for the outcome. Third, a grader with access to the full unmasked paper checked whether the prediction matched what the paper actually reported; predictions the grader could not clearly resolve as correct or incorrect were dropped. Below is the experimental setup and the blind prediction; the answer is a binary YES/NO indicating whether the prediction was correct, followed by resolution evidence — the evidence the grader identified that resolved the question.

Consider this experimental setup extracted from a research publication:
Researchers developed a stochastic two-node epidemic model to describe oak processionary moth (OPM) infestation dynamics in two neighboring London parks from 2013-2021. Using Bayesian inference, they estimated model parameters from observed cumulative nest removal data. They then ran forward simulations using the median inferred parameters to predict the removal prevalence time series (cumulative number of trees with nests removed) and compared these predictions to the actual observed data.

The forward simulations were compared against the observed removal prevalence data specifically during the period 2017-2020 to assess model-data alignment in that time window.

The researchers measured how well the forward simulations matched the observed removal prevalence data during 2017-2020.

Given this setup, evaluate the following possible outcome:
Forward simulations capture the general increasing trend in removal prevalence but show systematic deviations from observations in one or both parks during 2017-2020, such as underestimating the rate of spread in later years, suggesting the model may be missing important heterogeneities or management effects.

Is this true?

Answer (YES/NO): NO